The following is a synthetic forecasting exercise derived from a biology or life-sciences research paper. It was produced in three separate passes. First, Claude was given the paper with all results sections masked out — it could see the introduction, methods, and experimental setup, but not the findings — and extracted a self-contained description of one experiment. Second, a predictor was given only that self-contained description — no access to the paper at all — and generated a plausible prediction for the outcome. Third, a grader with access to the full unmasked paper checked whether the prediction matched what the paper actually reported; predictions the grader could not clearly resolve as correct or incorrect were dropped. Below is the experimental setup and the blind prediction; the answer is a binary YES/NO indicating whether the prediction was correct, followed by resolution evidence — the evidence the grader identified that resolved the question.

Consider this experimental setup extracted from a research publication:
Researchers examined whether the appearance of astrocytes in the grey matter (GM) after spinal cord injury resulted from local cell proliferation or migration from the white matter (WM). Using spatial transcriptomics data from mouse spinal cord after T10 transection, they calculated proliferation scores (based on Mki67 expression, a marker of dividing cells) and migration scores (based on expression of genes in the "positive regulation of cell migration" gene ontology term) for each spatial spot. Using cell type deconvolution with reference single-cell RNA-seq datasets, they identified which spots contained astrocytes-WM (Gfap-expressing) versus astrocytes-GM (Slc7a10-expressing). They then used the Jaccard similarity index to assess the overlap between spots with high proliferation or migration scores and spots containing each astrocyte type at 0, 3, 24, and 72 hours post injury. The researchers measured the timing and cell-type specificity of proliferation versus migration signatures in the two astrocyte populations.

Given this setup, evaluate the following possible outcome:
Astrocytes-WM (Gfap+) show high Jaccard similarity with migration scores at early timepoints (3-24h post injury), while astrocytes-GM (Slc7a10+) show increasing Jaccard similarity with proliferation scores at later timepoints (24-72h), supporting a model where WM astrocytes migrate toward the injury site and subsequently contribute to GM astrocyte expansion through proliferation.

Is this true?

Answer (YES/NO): NO